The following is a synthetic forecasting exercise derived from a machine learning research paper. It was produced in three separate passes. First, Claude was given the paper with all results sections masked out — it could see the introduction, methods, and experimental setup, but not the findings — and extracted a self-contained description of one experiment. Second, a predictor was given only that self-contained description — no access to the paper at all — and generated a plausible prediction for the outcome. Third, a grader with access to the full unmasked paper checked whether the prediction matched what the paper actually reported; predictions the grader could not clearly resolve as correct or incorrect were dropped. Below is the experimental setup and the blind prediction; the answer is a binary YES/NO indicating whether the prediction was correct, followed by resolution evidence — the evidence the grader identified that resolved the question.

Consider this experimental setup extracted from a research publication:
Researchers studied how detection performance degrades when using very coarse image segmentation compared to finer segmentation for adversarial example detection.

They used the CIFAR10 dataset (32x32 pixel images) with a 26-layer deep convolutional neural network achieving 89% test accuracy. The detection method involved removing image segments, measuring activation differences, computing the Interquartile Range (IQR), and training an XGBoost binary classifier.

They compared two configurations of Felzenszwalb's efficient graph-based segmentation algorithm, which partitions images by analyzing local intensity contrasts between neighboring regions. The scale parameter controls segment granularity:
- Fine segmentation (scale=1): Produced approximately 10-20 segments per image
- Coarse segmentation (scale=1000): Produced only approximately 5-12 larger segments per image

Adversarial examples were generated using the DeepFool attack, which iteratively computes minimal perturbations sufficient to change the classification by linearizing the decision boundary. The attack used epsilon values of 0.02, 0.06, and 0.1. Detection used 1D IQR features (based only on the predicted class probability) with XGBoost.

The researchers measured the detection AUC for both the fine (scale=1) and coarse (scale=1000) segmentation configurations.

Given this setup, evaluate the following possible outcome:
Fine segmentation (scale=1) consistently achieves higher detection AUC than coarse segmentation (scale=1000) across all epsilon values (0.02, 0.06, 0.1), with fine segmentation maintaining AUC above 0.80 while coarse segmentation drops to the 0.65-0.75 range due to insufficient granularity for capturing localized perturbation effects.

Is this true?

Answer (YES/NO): NO